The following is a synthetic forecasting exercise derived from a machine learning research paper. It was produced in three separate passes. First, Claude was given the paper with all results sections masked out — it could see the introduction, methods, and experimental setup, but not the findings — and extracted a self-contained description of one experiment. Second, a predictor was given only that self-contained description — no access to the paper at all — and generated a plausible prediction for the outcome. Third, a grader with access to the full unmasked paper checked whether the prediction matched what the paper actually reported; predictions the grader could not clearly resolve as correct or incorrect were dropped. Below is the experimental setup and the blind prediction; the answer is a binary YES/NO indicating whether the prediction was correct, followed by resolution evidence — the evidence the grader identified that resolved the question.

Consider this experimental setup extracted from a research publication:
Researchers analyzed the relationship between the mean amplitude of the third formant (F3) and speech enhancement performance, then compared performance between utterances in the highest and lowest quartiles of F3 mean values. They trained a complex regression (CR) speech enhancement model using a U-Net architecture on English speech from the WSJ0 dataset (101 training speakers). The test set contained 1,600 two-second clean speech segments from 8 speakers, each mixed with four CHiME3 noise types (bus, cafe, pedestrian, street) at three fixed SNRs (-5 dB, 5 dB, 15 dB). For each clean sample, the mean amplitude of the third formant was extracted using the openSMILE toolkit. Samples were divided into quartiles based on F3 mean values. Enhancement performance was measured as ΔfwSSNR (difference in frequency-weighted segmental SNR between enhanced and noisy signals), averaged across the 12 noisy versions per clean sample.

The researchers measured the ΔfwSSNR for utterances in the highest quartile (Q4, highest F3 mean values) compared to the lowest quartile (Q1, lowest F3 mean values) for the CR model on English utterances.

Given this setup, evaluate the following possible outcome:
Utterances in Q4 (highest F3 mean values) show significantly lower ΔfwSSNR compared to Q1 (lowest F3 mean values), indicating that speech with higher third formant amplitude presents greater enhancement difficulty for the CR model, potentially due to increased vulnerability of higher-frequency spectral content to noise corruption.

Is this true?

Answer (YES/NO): NO